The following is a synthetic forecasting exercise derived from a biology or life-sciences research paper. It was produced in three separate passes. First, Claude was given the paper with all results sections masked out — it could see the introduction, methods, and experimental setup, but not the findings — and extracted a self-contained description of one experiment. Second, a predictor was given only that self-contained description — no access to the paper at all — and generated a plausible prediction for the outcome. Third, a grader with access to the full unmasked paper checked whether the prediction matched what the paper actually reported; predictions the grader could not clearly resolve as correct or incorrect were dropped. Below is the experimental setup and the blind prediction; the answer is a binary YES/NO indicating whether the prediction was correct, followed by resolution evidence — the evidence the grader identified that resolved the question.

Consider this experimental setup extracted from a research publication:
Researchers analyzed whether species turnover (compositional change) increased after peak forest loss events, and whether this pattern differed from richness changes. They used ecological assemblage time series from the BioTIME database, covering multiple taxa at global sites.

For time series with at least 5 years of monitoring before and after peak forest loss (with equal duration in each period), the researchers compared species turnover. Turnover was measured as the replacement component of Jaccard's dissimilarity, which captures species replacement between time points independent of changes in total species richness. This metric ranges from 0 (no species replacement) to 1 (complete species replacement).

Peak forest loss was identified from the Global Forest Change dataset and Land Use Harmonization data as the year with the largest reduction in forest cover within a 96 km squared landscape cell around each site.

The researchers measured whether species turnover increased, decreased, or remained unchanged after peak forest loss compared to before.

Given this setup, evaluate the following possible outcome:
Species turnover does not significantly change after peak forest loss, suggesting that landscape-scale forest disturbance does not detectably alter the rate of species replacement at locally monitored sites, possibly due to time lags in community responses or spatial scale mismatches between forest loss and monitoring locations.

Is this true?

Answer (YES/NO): NO